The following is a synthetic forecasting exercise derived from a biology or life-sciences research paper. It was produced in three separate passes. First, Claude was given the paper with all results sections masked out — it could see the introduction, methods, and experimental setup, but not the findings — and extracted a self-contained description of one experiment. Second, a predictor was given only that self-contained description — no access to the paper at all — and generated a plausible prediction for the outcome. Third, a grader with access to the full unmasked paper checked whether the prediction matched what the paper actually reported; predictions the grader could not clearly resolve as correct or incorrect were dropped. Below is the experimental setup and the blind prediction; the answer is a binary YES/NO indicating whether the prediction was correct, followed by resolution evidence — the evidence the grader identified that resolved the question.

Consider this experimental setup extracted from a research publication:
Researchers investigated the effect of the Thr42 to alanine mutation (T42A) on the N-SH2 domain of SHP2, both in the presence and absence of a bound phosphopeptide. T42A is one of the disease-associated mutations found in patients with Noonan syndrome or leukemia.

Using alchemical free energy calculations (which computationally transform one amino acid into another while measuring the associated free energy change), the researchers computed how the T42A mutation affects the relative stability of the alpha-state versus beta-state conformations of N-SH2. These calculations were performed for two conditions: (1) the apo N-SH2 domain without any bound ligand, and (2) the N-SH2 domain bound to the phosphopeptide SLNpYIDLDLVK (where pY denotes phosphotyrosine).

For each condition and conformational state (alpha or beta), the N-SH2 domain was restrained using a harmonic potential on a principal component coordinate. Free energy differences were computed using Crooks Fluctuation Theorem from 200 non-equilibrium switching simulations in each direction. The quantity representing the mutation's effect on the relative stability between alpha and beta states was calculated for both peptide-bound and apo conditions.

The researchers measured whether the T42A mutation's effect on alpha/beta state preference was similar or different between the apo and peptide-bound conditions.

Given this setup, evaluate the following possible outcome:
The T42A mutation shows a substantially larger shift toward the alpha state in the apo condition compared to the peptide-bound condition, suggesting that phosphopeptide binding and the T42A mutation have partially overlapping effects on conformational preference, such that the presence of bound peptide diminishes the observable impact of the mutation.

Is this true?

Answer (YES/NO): NO